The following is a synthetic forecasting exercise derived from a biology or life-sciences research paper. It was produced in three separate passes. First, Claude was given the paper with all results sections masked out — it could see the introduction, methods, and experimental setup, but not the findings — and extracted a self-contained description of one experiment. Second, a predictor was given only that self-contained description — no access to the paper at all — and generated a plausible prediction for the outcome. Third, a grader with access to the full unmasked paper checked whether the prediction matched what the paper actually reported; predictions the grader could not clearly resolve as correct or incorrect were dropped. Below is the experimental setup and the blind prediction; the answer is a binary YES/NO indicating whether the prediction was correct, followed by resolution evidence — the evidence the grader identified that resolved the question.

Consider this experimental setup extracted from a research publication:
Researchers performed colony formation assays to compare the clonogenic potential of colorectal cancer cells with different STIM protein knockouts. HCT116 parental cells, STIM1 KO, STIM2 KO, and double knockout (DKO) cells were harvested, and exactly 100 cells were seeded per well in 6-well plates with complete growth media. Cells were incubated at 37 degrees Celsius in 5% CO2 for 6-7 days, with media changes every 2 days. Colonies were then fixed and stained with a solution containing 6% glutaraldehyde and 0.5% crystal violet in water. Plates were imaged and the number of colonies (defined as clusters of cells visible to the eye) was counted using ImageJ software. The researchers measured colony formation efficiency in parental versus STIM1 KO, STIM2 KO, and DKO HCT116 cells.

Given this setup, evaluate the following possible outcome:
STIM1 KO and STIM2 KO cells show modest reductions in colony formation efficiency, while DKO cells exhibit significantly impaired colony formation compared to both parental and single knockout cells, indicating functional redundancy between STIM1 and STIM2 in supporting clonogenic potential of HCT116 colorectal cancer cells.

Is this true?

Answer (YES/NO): NO